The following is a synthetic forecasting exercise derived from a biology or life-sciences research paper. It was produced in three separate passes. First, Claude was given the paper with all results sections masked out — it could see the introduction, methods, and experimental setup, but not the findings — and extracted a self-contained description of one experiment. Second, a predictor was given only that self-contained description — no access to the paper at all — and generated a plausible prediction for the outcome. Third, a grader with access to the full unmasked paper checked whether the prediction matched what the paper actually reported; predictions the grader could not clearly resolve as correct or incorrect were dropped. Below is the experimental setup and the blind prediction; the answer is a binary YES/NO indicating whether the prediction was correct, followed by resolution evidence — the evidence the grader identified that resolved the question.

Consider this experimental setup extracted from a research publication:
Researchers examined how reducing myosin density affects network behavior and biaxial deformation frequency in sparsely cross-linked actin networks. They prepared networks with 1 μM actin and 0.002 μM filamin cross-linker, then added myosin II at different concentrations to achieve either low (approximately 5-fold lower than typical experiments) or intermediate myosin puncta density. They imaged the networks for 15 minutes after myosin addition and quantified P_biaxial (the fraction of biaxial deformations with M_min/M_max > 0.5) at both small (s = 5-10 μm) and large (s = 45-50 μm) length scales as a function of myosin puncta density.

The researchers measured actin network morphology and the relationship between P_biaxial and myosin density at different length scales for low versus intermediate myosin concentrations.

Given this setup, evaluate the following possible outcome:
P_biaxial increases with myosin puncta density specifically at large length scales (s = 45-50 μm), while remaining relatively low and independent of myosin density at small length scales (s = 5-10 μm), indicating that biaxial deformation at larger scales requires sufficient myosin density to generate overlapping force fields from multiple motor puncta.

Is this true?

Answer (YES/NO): NO